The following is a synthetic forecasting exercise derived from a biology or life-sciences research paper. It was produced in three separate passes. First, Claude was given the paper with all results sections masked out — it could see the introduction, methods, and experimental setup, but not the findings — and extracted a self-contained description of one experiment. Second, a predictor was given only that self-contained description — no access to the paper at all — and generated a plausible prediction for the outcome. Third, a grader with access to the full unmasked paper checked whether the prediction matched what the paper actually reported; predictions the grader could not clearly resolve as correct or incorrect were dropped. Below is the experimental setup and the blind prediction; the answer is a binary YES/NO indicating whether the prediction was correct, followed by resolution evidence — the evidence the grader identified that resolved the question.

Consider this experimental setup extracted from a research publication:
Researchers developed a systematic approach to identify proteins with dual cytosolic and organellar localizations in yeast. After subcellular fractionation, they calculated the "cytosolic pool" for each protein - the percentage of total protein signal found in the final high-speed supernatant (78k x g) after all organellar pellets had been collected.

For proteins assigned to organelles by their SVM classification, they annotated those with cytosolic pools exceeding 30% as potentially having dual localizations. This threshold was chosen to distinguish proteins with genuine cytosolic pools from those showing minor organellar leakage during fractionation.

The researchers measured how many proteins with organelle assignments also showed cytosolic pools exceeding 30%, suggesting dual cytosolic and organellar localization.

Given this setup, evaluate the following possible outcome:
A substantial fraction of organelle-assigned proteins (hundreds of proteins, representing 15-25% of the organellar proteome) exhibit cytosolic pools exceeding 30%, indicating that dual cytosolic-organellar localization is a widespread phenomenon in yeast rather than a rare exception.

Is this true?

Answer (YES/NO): YES